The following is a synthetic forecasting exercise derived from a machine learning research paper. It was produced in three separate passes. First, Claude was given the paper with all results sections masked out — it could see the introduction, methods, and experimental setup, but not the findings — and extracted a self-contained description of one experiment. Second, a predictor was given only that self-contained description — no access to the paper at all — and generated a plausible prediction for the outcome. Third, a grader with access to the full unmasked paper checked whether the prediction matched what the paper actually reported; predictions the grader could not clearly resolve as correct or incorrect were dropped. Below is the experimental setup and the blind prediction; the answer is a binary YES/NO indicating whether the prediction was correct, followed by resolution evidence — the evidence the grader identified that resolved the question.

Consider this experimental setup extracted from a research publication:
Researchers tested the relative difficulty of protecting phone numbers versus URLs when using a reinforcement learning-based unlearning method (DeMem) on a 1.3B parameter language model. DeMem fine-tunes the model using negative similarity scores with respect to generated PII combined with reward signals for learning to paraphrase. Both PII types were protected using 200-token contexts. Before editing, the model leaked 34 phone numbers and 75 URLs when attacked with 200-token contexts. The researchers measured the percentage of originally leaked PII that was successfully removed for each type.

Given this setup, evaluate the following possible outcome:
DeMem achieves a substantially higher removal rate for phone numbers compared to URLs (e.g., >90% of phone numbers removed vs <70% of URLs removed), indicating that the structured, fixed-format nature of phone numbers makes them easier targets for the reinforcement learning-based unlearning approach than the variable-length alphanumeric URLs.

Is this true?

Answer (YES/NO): NO